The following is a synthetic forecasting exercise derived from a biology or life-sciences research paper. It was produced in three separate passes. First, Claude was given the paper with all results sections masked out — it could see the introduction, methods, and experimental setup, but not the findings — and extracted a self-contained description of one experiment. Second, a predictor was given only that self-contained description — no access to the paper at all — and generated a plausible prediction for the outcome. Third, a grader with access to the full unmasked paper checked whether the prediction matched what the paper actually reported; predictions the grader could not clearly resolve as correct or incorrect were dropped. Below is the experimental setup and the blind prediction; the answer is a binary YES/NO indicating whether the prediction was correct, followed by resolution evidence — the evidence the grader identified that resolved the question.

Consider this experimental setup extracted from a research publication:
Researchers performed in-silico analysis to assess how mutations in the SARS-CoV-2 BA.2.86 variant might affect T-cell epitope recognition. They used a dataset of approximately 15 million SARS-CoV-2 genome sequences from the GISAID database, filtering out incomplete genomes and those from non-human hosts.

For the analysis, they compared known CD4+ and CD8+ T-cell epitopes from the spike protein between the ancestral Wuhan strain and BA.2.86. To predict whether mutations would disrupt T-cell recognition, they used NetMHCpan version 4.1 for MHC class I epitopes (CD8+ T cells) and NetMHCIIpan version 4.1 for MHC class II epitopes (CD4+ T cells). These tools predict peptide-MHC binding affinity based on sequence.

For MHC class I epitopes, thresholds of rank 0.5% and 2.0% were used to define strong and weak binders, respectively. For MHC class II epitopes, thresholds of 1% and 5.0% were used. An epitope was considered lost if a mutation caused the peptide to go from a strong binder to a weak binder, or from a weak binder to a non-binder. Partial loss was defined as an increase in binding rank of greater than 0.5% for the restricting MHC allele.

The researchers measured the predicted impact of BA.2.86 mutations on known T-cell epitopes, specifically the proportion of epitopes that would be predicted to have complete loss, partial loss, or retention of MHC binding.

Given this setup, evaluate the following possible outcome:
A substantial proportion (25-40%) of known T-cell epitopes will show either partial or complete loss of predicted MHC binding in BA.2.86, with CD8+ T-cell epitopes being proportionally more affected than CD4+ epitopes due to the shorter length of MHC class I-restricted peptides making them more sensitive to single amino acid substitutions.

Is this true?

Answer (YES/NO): NO